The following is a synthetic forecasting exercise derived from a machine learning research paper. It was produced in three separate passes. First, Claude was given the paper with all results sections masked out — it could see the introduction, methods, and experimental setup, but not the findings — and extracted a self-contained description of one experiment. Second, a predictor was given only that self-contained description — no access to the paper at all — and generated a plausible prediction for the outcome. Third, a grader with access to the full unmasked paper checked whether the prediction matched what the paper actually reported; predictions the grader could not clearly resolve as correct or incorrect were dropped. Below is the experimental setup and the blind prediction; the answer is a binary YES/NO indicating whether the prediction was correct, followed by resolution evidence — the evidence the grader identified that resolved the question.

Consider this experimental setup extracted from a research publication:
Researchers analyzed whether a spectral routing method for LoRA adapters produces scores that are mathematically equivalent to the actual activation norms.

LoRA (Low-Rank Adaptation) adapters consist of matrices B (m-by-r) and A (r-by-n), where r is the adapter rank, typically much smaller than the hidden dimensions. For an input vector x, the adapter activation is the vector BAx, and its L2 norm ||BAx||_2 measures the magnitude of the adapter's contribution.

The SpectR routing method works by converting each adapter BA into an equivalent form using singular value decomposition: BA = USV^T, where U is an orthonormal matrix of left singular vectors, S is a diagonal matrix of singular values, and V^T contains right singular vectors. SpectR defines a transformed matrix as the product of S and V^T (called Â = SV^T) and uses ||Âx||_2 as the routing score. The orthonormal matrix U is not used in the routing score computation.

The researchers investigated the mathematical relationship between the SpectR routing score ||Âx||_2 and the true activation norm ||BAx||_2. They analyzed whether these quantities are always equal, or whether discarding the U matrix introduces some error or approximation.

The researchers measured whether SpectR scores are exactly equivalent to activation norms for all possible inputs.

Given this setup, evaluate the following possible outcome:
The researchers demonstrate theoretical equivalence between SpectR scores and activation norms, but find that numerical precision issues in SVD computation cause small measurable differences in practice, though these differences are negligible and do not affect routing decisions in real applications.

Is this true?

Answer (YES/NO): NO